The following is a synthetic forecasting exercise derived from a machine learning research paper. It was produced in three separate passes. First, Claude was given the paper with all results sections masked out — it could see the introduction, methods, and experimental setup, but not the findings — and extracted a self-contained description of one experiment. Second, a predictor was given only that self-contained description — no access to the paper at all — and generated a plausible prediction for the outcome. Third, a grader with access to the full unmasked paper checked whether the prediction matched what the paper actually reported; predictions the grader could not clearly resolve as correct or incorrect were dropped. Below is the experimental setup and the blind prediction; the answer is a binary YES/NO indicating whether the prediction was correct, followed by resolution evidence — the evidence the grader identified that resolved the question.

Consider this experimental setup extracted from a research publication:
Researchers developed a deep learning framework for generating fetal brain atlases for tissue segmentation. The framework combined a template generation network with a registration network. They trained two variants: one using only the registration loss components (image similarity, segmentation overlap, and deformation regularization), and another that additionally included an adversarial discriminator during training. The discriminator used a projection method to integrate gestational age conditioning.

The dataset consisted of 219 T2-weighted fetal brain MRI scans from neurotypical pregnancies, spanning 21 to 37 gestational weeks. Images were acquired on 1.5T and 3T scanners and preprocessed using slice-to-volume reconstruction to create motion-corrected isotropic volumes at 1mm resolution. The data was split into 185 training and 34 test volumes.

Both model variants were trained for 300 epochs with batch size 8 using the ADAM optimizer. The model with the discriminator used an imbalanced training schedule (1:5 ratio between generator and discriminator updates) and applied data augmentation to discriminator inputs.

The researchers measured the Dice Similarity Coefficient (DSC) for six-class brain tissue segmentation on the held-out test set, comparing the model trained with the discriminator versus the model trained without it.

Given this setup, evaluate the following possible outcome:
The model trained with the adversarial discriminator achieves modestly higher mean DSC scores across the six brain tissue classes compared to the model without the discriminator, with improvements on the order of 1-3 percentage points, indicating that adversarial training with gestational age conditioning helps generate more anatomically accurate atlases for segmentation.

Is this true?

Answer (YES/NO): YES